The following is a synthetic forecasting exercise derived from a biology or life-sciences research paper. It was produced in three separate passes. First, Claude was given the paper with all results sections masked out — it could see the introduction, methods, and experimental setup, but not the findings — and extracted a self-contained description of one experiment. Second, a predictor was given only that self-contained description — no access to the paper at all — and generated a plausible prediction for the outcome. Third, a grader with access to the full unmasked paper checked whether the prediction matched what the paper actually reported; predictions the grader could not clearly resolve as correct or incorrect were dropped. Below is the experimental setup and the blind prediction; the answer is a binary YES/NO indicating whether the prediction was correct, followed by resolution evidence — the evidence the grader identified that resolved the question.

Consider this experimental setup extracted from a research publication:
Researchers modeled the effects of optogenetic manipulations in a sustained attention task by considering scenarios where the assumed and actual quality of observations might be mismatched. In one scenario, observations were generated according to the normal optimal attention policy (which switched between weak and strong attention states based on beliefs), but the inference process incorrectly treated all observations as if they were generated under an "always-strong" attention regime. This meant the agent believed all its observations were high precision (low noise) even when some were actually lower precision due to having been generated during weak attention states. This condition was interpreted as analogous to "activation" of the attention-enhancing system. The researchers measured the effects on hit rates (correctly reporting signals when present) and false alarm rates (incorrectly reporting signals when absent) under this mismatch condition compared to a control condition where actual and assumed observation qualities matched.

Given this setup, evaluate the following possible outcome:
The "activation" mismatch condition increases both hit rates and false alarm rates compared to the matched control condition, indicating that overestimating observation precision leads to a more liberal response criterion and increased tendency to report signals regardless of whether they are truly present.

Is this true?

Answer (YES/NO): YES